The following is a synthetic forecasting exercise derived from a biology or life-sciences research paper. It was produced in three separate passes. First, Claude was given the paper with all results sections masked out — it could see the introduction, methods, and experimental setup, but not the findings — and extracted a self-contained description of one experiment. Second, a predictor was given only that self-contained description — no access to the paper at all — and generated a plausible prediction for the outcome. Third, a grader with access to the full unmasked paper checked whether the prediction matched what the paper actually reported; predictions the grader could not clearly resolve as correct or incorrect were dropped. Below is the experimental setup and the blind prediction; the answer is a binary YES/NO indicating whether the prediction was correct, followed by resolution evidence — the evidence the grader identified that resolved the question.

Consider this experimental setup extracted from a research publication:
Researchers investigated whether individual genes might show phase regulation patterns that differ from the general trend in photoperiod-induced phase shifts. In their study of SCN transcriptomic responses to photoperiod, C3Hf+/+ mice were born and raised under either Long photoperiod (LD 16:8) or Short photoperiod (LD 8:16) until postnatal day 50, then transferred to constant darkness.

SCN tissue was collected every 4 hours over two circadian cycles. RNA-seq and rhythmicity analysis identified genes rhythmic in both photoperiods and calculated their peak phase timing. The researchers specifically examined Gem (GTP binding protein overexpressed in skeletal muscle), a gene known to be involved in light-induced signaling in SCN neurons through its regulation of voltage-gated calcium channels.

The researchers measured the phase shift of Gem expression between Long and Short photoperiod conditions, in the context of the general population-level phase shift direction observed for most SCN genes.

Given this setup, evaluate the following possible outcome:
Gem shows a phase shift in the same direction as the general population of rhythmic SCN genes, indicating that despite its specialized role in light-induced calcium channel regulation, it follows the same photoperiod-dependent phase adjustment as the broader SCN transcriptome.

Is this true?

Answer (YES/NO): NO